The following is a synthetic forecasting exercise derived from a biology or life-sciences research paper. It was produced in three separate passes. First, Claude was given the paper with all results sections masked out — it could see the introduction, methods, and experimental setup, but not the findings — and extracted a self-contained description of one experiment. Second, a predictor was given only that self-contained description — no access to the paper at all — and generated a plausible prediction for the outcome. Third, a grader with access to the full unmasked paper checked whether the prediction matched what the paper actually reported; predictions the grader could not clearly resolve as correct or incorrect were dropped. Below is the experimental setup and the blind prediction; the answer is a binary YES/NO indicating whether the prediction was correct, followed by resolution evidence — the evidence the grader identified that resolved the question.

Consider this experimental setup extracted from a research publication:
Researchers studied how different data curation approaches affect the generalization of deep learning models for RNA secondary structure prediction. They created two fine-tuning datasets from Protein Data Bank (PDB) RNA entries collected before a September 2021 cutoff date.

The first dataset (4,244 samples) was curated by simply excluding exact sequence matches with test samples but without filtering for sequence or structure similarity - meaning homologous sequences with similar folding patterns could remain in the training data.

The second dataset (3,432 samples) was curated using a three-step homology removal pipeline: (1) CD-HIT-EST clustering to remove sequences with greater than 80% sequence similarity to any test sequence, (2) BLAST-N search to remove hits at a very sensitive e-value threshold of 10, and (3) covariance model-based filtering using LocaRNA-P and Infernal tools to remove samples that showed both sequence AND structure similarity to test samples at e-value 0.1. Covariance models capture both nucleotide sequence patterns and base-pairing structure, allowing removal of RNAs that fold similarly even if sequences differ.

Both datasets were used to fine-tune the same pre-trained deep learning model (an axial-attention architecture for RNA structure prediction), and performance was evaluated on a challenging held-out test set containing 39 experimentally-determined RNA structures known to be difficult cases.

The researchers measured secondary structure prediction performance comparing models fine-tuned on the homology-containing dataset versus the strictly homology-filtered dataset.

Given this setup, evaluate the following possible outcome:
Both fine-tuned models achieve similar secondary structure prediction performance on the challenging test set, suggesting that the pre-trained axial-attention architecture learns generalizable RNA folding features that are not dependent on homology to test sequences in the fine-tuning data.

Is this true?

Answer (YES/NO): NO